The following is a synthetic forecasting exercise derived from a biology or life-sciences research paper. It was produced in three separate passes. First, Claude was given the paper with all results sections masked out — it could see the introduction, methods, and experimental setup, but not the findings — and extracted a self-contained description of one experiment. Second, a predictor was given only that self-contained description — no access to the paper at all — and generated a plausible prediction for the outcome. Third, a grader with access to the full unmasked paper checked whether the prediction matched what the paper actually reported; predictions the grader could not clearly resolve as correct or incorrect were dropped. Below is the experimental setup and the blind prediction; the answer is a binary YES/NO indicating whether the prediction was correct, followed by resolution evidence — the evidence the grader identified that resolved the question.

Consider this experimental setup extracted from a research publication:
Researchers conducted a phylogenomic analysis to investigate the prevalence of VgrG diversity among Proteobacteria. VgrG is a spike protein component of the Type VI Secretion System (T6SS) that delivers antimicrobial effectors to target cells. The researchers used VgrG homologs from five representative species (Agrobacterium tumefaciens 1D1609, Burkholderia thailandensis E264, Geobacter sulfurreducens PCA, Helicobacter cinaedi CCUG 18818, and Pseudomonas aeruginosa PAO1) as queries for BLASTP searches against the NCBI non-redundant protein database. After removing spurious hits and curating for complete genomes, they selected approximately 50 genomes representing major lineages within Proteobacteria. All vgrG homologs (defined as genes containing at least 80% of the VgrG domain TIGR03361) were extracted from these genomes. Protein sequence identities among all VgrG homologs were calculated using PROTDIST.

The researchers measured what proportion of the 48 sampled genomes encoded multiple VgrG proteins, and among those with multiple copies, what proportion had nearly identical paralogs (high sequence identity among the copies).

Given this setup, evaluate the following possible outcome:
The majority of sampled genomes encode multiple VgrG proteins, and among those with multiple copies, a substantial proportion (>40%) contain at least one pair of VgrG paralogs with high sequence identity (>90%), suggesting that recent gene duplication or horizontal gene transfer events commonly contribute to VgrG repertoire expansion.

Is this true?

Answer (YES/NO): NO